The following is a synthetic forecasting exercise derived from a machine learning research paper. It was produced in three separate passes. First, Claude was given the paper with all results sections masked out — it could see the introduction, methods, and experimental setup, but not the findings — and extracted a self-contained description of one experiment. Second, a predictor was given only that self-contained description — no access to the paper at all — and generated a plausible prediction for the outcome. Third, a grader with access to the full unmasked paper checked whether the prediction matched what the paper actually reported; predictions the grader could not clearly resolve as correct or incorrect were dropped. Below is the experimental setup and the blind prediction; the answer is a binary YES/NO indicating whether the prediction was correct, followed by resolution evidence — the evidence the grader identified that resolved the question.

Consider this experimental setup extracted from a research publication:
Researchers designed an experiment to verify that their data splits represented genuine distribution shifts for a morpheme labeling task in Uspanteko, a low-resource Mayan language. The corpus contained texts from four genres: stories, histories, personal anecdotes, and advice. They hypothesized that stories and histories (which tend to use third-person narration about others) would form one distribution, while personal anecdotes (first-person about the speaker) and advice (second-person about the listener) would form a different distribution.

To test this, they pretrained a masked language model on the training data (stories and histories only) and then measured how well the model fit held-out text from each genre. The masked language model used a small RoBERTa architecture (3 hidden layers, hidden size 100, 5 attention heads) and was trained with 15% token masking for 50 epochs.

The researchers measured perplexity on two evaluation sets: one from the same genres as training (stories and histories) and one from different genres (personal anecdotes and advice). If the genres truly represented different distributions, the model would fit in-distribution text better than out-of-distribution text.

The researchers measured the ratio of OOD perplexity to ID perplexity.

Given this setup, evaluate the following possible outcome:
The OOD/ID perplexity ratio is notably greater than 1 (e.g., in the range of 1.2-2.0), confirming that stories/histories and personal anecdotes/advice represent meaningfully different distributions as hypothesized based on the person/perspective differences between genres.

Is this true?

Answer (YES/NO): YES